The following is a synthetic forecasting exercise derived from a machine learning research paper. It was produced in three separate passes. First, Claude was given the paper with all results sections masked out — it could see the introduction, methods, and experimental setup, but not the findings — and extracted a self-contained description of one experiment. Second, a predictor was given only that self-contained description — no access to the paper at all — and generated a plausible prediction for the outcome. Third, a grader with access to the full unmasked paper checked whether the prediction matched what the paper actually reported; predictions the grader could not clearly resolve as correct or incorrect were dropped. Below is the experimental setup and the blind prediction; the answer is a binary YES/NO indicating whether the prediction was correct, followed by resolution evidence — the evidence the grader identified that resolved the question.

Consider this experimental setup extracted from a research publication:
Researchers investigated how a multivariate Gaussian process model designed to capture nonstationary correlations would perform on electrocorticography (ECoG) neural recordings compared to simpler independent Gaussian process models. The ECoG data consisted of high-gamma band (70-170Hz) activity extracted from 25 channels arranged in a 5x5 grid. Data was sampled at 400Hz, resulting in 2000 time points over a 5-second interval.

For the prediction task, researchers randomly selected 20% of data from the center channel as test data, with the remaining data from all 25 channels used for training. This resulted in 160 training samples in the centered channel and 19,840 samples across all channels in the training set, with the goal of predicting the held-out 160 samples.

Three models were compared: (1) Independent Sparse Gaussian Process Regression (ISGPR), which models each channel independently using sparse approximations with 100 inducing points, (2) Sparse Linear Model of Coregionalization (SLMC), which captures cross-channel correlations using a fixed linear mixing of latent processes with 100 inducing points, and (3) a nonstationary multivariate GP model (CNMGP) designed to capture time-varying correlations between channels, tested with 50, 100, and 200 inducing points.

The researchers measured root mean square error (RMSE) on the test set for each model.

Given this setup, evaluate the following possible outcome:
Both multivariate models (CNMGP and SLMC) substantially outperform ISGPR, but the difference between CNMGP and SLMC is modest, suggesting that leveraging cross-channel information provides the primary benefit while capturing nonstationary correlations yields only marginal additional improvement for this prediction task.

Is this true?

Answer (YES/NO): NO